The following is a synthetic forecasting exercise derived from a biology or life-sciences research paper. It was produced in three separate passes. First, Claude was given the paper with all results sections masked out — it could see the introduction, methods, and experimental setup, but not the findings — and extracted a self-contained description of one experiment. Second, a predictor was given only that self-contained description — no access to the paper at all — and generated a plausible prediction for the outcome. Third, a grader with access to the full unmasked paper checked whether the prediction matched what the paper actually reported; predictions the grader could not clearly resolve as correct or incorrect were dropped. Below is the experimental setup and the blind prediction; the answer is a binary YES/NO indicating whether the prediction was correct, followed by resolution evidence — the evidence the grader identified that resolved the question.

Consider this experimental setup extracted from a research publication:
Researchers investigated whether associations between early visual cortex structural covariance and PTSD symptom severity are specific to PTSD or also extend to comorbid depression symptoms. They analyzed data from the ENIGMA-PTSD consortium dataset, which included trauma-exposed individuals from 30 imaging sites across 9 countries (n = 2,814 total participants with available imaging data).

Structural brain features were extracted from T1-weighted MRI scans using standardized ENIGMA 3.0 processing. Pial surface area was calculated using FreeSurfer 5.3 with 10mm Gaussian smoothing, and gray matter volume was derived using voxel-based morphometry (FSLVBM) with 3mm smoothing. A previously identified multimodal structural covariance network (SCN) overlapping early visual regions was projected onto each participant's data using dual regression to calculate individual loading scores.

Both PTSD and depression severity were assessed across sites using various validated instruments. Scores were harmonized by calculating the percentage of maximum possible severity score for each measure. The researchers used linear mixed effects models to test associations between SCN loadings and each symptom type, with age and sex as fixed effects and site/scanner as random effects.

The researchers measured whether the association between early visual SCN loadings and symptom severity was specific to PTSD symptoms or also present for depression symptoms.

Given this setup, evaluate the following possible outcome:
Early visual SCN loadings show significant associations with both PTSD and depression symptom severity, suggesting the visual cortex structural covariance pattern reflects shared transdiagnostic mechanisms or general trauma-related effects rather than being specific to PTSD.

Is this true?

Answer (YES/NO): NO